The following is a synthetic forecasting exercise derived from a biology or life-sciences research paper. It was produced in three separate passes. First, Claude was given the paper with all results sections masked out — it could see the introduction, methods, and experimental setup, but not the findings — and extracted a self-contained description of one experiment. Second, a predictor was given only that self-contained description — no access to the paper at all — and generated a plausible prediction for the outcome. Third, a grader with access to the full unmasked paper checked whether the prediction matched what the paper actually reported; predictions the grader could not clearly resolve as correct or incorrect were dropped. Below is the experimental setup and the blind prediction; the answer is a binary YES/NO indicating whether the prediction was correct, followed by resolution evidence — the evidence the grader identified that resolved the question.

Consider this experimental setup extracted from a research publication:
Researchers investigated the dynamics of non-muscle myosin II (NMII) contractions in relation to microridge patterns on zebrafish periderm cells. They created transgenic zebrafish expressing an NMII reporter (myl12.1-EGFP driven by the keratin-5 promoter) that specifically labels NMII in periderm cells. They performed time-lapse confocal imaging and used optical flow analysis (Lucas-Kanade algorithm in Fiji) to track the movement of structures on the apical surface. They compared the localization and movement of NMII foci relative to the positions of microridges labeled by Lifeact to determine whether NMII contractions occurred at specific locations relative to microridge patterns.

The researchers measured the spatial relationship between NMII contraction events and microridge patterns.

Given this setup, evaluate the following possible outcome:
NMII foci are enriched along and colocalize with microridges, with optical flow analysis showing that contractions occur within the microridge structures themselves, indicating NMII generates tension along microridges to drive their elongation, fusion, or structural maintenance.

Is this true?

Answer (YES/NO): NO